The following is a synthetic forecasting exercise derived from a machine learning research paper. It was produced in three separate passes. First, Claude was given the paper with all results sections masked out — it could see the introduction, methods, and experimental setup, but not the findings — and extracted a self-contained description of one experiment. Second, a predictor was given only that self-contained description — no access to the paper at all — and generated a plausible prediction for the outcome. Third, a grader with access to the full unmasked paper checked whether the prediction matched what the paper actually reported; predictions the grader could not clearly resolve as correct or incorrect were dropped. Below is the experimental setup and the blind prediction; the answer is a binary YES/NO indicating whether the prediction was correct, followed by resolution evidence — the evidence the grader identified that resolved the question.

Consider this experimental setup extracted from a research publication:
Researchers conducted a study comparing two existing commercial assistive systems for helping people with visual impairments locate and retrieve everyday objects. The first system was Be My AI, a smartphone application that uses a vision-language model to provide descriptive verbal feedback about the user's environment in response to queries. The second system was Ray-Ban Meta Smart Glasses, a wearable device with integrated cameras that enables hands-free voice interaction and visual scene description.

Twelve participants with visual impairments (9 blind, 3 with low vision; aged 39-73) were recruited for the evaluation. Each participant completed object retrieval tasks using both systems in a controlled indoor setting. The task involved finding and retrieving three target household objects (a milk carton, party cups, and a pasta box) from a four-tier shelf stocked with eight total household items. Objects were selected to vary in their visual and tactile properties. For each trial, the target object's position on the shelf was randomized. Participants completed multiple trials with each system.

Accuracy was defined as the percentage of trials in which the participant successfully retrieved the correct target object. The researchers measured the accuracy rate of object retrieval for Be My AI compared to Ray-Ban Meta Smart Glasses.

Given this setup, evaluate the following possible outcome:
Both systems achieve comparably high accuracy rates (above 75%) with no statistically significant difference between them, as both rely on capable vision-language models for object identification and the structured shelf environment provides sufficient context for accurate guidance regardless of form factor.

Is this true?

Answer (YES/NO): NO